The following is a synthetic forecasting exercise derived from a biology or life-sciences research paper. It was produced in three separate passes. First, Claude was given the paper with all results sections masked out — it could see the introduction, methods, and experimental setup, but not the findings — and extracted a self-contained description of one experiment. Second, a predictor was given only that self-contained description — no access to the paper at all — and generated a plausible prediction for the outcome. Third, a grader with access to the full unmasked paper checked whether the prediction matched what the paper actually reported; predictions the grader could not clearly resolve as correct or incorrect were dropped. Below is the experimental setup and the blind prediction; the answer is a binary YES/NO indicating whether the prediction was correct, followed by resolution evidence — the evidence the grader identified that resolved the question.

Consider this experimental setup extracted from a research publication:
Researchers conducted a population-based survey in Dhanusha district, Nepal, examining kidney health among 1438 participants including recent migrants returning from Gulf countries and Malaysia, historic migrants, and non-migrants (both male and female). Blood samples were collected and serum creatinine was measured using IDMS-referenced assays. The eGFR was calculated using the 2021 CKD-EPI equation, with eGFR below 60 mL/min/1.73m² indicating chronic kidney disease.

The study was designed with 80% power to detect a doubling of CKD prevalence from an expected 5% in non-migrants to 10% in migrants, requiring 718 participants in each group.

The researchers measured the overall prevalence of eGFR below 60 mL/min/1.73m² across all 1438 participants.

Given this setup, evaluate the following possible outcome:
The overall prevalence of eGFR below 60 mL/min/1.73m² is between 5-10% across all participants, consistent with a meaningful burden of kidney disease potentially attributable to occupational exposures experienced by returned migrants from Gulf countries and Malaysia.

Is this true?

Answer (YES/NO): NO